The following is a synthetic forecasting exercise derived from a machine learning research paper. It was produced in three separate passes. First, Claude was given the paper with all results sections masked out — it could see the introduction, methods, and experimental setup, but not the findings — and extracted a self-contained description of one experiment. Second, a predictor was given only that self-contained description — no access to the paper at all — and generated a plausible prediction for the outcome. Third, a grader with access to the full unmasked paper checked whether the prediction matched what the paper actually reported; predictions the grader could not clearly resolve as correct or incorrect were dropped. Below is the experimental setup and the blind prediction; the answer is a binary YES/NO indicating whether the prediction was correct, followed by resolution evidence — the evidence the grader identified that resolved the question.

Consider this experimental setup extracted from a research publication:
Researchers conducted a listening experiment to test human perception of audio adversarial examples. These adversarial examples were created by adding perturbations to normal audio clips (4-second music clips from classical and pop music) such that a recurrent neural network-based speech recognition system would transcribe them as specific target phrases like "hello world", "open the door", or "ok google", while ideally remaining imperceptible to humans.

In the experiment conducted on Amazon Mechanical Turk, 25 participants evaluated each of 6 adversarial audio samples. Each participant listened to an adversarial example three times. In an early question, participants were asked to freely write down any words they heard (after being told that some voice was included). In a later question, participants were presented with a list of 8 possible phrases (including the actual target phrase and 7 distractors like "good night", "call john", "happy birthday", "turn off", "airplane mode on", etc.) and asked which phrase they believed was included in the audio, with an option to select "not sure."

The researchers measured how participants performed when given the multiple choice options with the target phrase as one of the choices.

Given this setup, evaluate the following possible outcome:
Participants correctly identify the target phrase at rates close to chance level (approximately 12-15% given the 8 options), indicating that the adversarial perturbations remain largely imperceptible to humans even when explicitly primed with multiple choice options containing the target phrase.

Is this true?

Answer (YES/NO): NO